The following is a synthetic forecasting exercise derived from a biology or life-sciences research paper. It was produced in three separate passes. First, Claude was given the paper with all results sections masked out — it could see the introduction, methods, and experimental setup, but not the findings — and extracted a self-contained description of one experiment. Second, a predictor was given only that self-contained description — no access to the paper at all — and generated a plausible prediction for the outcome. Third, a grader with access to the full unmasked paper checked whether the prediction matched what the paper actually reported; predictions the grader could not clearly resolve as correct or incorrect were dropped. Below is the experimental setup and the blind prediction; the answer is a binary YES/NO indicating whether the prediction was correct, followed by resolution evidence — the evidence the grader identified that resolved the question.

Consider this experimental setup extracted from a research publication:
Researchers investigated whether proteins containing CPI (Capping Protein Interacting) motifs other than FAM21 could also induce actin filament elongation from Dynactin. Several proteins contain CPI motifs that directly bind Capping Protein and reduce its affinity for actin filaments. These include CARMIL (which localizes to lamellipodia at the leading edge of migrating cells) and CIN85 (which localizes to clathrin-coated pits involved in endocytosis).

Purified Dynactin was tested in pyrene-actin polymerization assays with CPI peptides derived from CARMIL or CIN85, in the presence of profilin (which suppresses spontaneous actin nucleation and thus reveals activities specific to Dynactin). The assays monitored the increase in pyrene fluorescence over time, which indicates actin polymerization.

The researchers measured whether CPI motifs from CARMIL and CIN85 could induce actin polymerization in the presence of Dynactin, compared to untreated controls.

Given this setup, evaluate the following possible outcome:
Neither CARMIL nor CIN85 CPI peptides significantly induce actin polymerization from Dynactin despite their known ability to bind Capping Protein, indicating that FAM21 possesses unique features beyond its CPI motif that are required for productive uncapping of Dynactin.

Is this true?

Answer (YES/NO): NO